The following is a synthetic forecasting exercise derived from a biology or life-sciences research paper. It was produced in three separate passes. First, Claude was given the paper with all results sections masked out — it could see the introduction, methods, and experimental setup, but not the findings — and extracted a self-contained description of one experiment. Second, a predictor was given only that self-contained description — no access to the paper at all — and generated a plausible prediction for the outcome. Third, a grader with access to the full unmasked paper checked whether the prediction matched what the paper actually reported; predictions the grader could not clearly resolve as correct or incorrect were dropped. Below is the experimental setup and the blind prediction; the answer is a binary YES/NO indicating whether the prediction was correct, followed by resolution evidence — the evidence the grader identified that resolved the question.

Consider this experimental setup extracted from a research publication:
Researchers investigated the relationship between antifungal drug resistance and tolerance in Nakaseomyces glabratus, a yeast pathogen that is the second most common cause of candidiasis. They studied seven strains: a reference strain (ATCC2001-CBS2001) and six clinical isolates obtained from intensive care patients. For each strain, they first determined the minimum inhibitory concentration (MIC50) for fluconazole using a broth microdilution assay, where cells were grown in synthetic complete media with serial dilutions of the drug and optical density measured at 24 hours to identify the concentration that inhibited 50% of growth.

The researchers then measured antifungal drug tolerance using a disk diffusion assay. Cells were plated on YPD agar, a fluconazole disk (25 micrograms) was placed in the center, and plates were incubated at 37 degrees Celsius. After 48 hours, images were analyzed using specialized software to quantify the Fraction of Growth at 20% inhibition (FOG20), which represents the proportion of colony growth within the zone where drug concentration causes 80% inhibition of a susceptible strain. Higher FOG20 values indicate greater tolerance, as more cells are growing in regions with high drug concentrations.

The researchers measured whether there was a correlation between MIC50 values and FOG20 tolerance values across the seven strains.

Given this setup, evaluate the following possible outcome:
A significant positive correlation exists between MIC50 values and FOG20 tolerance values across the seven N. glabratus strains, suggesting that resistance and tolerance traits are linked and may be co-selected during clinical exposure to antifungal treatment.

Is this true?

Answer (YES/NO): NO